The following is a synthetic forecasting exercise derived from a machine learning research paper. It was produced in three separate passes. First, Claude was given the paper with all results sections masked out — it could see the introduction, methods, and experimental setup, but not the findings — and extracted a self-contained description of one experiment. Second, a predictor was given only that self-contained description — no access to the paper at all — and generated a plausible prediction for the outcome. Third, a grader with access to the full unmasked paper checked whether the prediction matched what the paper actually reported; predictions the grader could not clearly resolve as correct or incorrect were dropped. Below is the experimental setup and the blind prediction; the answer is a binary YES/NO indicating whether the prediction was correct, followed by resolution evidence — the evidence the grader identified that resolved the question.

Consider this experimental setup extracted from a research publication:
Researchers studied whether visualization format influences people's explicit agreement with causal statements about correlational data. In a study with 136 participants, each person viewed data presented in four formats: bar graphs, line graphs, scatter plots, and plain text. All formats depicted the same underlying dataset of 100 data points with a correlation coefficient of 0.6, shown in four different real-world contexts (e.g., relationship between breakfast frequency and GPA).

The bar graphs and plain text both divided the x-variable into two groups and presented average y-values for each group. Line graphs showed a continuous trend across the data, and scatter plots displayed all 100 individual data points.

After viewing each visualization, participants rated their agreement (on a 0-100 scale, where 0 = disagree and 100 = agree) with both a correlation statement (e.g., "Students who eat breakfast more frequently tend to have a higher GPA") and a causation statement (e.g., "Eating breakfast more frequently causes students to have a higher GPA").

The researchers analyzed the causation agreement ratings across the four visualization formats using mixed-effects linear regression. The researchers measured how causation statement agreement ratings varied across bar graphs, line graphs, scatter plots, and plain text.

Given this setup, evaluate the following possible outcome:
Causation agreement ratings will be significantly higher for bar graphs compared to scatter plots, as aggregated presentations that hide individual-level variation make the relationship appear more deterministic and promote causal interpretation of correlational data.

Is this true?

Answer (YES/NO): YES